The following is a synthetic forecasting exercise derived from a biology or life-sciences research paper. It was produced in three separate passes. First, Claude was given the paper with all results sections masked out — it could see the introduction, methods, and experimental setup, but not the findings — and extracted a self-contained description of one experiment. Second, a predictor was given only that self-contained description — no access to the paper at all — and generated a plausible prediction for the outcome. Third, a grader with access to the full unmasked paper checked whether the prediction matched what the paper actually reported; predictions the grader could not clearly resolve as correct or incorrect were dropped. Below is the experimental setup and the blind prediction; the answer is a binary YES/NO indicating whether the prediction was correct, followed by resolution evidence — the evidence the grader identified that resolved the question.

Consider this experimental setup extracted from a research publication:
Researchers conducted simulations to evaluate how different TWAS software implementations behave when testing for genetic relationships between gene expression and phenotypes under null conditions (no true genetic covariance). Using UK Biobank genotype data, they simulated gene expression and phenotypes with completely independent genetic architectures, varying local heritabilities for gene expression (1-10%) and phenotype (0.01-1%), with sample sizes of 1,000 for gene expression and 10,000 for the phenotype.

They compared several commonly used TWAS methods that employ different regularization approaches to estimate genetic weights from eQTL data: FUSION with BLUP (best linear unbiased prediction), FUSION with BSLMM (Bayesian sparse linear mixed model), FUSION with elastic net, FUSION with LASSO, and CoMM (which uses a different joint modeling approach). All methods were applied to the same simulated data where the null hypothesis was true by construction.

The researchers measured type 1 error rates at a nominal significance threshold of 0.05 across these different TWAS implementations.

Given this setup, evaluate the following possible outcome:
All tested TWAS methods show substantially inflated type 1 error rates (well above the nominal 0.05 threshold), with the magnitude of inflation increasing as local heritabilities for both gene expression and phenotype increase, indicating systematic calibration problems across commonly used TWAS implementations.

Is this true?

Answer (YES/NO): NO